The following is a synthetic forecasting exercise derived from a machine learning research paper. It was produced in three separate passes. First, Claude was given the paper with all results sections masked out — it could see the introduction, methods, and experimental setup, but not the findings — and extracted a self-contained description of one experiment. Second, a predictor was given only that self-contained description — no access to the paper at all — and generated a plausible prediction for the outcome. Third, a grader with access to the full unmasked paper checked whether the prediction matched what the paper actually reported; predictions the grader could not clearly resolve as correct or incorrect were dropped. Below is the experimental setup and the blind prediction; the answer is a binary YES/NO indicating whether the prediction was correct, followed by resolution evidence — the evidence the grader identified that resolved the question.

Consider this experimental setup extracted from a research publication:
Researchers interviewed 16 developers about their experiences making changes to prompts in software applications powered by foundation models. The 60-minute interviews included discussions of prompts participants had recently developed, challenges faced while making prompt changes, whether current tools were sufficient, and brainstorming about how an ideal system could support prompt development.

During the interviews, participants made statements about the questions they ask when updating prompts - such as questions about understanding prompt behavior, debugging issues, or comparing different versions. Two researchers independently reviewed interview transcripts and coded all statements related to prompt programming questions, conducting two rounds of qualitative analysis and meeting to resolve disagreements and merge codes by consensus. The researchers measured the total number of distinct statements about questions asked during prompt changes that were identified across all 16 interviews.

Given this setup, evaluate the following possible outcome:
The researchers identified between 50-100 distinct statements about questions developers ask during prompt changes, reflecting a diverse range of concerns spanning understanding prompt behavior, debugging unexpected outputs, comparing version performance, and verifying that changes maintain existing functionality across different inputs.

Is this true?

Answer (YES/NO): NO